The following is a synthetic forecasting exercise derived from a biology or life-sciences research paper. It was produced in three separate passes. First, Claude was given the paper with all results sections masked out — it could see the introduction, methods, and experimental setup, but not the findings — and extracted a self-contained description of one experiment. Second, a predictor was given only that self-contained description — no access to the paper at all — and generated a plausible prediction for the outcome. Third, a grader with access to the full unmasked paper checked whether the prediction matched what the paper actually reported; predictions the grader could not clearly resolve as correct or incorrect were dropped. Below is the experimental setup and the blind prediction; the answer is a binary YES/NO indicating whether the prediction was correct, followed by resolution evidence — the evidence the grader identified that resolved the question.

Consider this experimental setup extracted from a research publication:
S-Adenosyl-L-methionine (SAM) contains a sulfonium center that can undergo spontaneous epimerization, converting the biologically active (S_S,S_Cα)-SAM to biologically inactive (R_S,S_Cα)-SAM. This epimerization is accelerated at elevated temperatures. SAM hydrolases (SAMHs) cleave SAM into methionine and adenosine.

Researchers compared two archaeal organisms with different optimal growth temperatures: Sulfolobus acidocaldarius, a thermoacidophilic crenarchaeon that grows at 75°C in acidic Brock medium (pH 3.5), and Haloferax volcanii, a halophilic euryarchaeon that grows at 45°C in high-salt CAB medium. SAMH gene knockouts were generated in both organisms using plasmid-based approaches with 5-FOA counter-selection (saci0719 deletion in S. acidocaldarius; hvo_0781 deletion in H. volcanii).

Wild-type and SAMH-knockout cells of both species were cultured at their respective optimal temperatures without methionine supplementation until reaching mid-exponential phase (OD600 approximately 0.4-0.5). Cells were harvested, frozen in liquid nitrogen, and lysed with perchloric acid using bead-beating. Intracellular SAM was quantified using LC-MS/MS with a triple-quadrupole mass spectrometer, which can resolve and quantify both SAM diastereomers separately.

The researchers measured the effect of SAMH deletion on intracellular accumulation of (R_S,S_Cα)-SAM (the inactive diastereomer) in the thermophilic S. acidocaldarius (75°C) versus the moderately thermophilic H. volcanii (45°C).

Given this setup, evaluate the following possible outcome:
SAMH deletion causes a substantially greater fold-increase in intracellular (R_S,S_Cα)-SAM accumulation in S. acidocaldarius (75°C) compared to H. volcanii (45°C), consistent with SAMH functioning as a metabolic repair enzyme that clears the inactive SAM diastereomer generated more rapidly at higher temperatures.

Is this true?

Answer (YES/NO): NO